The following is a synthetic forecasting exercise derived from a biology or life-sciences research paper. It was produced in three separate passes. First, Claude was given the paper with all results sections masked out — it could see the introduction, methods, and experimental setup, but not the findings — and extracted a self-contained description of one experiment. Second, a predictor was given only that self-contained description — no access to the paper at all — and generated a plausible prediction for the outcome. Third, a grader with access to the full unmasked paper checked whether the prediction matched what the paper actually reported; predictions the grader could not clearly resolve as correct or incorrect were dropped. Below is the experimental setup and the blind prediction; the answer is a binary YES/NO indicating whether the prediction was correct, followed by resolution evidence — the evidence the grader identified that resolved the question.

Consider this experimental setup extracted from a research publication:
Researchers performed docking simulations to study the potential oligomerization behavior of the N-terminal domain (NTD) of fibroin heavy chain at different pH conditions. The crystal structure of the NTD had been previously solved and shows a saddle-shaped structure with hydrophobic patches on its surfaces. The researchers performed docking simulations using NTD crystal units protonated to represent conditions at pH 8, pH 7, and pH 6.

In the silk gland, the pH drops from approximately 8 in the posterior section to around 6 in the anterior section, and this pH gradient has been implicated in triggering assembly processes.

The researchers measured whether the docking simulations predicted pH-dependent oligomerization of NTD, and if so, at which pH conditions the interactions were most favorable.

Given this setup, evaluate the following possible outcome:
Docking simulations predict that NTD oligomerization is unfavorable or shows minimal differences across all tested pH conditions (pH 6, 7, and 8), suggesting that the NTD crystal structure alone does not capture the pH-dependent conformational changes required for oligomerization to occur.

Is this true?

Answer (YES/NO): NO